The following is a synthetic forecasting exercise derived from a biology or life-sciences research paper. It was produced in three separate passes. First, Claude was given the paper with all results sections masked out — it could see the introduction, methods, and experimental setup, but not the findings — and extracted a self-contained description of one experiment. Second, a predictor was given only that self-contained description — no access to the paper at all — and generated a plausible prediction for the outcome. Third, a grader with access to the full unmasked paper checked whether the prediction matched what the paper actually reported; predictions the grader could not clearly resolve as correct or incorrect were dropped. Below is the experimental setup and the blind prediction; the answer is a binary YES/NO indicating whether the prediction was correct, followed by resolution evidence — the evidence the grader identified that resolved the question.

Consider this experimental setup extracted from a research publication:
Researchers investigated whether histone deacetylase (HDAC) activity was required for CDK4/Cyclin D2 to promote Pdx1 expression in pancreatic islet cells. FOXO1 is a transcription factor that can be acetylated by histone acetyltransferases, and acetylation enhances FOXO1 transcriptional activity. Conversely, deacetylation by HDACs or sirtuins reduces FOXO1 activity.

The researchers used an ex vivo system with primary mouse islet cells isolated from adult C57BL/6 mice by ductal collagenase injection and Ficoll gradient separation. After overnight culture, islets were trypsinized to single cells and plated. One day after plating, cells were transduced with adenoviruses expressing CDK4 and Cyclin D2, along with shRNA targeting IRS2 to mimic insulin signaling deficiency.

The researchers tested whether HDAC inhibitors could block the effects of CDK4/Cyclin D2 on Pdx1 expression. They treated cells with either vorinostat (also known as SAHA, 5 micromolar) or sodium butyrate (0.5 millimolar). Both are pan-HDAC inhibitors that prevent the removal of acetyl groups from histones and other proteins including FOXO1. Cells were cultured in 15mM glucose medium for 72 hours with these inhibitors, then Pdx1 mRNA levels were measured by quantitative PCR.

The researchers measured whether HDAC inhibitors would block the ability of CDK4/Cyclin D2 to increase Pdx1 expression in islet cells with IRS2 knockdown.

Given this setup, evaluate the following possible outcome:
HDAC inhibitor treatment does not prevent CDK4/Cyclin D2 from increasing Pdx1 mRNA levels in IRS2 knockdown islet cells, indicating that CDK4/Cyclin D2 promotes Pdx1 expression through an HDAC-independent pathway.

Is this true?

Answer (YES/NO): NO